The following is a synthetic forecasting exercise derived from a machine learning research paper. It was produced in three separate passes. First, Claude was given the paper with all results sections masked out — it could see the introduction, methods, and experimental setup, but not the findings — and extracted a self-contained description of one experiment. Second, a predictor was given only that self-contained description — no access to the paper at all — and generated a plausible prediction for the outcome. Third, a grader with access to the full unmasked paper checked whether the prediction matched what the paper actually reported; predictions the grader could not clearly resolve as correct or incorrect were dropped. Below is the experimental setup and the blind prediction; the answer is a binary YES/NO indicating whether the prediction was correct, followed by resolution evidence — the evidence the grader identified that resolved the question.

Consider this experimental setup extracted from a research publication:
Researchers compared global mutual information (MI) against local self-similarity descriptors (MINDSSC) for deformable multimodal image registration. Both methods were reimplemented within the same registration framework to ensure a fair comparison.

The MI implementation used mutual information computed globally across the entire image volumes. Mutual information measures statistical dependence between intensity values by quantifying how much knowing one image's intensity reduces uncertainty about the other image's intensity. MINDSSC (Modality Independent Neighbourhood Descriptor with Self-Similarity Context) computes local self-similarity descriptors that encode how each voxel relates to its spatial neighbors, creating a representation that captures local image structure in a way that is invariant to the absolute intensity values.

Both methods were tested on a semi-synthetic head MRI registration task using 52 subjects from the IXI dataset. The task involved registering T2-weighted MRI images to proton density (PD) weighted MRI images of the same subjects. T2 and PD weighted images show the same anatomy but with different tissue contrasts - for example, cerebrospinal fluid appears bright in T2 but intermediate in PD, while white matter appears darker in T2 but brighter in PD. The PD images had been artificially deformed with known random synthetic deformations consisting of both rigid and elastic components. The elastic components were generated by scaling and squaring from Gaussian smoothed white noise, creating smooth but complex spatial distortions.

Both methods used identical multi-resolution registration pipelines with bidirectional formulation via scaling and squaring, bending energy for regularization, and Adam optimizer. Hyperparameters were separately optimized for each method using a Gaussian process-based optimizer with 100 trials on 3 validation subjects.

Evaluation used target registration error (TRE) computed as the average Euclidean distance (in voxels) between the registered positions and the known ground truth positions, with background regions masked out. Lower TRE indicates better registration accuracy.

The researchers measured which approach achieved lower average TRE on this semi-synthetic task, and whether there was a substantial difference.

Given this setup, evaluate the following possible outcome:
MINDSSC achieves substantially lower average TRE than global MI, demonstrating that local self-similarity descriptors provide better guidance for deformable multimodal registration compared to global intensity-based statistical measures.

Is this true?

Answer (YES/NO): NO